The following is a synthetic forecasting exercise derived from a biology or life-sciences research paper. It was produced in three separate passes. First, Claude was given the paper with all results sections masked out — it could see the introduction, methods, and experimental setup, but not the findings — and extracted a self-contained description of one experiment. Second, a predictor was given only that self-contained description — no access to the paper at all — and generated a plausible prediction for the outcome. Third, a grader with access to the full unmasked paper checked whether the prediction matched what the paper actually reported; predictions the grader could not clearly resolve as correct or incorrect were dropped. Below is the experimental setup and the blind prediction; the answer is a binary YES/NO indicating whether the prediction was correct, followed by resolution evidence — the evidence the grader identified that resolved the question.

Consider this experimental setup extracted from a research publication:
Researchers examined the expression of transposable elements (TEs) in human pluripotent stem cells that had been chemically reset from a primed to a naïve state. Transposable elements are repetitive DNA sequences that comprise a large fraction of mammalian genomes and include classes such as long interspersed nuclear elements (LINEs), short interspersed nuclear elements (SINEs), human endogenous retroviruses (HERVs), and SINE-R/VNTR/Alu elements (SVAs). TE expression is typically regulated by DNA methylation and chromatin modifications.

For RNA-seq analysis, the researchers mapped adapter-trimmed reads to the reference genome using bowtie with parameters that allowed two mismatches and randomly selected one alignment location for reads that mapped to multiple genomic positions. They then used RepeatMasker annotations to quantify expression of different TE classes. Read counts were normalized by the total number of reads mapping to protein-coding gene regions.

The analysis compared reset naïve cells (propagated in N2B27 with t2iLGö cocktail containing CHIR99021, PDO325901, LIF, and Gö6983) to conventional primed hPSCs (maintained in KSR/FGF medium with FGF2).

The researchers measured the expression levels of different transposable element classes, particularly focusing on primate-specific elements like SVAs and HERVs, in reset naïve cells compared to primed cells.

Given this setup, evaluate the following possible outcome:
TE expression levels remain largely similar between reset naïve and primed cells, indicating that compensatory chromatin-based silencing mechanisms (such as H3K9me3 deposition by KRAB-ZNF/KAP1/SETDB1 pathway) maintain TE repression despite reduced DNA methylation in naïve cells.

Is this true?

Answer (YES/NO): NO